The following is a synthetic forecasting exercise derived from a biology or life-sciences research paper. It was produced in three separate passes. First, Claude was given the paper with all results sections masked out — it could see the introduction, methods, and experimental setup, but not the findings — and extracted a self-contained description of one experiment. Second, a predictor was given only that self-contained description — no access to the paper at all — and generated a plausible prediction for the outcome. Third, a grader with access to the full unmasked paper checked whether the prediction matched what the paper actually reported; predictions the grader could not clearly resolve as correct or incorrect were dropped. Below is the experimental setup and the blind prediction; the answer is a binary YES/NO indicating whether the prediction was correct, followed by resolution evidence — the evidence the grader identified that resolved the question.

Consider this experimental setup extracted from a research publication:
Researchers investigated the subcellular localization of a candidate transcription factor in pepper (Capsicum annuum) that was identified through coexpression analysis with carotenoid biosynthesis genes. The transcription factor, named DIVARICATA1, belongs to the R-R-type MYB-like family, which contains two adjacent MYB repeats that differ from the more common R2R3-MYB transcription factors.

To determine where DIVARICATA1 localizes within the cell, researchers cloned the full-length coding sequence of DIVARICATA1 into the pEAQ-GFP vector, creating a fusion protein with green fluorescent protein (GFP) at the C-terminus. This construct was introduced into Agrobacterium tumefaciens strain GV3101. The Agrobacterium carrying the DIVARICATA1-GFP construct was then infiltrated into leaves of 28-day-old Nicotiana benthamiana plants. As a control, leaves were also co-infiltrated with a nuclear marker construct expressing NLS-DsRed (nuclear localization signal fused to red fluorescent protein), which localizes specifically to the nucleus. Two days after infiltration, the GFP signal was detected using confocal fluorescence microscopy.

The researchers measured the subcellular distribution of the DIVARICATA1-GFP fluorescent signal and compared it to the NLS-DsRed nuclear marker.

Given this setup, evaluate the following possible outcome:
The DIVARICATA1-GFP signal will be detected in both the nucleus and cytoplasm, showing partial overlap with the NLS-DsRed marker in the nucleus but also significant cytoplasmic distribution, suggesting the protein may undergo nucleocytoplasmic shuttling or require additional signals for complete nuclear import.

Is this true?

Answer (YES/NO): NO